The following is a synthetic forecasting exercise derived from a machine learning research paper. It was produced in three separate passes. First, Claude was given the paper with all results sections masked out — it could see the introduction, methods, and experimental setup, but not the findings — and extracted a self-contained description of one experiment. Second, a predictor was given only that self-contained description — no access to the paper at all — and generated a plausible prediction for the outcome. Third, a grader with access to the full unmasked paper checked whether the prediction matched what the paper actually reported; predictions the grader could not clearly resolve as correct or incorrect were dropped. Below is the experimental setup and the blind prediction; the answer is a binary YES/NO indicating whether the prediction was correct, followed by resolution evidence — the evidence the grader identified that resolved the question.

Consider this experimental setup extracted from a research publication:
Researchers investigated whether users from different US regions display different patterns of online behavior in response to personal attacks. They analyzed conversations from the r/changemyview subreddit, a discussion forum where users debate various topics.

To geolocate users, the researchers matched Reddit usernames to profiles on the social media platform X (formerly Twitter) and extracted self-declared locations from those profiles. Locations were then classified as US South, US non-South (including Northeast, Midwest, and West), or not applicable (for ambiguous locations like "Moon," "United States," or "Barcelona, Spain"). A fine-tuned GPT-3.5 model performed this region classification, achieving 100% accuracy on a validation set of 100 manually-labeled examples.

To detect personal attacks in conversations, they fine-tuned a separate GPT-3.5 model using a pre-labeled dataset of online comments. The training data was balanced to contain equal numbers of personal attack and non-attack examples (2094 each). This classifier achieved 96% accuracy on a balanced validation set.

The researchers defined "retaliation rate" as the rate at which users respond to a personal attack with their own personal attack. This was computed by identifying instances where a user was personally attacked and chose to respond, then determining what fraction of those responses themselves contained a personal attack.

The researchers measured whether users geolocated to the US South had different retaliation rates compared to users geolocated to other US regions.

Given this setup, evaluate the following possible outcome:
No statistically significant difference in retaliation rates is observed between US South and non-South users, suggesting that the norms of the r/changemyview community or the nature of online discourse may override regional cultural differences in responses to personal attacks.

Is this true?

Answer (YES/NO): NO